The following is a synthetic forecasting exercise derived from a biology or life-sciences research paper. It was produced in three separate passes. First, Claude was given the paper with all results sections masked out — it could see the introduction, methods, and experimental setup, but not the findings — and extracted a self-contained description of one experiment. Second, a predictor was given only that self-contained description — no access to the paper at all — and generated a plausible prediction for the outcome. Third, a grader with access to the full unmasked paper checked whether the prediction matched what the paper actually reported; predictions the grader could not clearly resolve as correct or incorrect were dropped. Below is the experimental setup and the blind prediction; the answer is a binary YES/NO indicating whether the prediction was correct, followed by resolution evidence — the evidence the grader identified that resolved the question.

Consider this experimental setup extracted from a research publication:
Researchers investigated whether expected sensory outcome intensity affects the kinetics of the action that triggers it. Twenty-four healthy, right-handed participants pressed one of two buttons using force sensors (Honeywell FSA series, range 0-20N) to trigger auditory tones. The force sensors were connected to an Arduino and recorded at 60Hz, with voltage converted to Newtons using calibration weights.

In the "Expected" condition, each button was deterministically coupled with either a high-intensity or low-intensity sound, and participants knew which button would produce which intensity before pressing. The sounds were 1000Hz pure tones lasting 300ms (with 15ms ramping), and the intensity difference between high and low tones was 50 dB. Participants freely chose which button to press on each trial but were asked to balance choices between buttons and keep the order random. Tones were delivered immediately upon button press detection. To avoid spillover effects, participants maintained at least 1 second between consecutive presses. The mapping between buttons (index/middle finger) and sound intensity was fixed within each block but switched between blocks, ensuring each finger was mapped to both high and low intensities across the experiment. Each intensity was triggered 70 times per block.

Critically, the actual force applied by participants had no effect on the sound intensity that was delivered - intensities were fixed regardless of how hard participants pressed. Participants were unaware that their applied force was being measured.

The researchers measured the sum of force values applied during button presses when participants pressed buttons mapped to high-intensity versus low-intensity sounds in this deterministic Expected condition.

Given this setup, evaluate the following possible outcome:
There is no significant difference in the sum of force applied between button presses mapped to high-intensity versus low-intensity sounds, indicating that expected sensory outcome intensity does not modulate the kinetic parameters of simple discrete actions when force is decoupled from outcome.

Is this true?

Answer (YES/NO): NO